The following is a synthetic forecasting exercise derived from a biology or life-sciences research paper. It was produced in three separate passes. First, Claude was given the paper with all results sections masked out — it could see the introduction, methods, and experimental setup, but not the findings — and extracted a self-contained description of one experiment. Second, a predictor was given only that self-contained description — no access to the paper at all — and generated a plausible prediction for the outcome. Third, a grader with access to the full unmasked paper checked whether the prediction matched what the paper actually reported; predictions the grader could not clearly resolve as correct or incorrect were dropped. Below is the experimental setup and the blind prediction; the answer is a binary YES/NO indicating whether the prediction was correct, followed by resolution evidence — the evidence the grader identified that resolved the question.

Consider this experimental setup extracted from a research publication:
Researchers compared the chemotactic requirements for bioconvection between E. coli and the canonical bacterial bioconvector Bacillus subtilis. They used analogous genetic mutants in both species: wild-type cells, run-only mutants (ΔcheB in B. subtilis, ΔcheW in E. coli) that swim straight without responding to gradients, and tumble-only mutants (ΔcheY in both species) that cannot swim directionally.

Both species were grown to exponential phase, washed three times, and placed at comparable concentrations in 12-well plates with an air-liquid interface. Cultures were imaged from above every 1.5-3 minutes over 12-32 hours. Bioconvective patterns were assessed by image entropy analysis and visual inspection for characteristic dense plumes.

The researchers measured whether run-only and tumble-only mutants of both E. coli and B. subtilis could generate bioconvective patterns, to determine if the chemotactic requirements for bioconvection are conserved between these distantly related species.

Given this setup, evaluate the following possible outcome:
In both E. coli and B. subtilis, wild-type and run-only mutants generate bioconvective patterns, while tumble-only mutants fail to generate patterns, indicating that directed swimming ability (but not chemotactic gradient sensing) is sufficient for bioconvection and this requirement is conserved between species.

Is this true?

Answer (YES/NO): NO